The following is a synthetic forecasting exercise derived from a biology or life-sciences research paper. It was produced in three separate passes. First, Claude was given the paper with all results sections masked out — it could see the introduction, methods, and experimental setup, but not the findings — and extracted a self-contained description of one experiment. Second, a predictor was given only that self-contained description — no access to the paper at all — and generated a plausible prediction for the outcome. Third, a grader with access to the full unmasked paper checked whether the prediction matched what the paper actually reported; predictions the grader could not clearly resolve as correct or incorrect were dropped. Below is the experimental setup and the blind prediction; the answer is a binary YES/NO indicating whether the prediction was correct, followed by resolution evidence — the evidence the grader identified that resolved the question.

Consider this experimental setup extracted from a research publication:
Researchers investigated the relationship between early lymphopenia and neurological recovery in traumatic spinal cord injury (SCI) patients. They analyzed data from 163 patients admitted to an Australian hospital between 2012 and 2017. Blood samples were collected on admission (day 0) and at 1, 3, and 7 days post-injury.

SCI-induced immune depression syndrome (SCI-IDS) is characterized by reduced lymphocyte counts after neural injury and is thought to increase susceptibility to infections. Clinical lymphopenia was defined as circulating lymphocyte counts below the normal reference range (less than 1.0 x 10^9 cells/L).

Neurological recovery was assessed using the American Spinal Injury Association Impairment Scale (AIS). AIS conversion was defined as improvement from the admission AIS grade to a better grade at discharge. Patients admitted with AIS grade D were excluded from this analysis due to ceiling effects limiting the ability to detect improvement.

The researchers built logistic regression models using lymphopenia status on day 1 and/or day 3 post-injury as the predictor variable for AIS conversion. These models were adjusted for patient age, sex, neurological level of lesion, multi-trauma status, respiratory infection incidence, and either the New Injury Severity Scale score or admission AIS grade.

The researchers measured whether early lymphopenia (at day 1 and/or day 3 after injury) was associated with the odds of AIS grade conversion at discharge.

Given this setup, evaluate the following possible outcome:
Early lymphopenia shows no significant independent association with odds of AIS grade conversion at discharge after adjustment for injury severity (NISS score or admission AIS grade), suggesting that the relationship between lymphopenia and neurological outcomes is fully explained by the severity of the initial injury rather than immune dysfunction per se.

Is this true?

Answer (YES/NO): NO